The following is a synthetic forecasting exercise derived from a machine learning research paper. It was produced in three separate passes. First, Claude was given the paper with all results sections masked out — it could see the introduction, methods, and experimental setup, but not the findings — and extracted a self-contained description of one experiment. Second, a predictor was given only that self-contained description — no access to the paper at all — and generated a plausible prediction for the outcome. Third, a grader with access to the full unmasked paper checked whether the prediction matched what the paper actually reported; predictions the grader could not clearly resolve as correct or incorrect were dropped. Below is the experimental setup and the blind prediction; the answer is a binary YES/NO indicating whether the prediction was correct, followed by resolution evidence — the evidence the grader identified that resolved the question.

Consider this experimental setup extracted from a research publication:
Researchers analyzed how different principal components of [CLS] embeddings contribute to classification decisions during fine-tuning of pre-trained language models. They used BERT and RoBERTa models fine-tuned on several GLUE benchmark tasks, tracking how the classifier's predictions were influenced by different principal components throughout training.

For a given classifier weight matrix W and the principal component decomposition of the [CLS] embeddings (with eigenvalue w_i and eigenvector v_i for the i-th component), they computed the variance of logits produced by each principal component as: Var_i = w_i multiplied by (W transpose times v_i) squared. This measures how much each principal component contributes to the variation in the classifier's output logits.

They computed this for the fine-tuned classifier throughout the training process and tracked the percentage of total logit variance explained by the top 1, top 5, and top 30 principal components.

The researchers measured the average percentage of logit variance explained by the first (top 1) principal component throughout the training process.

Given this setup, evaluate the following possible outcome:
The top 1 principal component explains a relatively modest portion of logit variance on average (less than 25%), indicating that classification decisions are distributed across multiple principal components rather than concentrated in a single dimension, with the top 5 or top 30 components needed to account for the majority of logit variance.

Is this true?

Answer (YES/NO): NO